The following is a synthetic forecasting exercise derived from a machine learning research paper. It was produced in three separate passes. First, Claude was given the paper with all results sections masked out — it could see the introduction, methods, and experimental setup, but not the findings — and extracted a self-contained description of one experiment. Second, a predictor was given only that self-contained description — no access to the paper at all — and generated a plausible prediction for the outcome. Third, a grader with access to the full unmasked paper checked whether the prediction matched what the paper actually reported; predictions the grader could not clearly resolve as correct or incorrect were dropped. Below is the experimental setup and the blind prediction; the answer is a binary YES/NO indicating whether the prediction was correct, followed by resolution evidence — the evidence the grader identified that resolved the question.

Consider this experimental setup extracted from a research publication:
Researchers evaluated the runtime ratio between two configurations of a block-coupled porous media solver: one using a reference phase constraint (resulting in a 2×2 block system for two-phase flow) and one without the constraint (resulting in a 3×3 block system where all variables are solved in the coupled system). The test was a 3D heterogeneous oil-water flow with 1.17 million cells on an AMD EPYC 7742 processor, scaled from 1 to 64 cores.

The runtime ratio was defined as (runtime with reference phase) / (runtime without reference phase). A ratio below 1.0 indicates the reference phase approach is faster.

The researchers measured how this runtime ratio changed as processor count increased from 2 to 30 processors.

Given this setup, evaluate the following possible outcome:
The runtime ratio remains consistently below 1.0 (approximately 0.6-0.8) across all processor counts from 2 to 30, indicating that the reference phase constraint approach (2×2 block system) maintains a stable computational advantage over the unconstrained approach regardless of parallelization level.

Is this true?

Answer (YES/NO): NO